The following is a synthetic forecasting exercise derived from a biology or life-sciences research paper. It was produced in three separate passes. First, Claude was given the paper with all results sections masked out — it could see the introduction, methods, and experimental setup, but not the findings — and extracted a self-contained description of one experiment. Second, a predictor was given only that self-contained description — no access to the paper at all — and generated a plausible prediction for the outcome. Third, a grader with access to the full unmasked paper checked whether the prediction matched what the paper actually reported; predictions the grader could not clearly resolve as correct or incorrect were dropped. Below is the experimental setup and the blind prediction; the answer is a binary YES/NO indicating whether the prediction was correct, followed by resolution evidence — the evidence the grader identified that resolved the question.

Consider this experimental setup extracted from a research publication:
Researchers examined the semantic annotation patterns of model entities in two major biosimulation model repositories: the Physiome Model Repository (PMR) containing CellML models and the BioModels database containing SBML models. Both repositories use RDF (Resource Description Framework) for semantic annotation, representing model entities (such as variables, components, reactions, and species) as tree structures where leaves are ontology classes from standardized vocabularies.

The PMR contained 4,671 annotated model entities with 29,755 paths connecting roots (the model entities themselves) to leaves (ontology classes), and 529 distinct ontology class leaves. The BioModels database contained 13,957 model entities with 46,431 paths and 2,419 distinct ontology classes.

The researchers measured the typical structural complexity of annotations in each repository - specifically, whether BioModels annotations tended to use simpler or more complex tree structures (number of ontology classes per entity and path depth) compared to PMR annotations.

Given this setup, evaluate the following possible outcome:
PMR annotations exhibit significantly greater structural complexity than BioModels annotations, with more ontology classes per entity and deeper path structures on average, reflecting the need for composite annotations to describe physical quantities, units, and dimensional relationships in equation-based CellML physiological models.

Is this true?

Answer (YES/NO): NO